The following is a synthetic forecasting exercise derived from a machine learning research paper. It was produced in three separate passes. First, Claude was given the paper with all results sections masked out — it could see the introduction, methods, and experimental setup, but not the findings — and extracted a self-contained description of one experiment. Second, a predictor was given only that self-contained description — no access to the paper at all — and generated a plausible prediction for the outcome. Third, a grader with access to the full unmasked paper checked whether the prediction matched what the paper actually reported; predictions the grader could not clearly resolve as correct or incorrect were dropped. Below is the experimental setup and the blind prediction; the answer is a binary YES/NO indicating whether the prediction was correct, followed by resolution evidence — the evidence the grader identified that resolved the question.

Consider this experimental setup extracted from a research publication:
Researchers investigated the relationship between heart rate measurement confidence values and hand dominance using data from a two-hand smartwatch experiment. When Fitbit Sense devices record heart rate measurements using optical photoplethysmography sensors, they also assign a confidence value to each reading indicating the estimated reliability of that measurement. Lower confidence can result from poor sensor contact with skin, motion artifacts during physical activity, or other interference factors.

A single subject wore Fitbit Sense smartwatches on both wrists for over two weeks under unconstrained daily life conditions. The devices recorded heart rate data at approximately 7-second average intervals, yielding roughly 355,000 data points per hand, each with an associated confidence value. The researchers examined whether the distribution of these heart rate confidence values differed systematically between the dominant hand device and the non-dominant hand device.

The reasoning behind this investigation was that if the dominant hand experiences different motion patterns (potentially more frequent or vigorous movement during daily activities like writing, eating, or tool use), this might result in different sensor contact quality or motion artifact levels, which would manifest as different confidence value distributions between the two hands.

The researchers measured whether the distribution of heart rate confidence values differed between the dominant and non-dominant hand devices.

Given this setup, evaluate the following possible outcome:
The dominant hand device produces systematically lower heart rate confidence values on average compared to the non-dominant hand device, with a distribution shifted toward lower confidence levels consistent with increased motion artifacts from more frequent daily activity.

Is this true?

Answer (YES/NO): NO